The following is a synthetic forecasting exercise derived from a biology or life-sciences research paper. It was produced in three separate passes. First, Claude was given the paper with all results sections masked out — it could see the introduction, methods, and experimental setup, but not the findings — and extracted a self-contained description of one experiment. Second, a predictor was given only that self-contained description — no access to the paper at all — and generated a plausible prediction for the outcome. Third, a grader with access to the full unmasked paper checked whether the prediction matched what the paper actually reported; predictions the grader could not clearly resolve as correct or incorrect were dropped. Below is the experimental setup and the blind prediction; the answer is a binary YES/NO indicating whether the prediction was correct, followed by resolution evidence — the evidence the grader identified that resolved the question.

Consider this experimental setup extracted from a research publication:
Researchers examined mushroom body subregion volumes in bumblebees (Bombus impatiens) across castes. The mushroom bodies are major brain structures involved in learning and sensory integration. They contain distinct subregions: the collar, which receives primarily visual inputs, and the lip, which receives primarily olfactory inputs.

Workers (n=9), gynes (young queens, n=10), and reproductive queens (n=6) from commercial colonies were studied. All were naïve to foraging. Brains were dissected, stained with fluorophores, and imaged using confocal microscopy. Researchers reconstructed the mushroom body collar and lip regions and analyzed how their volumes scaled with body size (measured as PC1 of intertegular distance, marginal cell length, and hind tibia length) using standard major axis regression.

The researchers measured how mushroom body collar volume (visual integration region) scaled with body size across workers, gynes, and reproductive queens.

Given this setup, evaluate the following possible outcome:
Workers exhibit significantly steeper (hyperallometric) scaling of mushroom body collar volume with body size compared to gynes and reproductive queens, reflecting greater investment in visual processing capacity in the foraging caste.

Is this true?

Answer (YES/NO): NO